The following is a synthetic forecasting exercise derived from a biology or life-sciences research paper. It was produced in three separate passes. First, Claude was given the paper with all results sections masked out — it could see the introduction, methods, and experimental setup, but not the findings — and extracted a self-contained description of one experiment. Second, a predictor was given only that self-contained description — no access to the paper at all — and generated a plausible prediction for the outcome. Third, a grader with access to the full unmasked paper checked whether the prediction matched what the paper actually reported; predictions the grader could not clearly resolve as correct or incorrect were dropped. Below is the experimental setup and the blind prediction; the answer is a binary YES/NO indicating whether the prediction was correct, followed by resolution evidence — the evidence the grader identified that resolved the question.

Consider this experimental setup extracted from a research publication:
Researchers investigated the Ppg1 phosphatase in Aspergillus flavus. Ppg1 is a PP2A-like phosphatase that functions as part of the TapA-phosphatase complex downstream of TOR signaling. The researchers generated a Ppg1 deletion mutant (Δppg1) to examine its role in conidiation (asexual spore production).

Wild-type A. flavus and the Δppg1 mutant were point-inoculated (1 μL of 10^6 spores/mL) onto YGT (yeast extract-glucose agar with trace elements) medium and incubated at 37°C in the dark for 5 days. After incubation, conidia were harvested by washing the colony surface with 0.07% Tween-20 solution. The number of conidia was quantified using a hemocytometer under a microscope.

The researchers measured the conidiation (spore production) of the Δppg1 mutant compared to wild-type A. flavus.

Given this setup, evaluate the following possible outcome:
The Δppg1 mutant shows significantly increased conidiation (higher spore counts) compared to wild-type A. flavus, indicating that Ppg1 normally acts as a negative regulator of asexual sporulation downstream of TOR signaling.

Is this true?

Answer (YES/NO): NO